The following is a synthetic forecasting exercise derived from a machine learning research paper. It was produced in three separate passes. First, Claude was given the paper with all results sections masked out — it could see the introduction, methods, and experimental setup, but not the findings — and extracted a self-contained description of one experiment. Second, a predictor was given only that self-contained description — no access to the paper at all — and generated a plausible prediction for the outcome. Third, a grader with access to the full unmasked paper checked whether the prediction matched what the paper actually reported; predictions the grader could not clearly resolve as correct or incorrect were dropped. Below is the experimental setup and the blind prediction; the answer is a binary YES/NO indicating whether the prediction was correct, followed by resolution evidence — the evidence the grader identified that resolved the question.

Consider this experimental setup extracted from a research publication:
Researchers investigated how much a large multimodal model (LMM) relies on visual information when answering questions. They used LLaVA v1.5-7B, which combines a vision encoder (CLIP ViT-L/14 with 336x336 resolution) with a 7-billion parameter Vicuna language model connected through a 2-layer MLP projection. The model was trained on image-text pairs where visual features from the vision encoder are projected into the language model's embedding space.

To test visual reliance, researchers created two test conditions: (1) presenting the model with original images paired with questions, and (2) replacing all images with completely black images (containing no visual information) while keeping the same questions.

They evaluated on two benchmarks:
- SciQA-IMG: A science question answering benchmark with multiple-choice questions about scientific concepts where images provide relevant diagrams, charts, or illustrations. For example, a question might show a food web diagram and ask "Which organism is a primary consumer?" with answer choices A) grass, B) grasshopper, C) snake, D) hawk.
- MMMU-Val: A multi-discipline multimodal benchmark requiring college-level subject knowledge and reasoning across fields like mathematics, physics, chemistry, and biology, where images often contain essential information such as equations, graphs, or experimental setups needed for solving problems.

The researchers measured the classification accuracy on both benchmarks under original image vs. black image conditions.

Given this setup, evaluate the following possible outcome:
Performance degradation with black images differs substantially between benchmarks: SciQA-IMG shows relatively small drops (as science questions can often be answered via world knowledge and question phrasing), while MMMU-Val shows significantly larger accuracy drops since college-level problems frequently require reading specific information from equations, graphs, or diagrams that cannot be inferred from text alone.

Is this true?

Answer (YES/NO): NO